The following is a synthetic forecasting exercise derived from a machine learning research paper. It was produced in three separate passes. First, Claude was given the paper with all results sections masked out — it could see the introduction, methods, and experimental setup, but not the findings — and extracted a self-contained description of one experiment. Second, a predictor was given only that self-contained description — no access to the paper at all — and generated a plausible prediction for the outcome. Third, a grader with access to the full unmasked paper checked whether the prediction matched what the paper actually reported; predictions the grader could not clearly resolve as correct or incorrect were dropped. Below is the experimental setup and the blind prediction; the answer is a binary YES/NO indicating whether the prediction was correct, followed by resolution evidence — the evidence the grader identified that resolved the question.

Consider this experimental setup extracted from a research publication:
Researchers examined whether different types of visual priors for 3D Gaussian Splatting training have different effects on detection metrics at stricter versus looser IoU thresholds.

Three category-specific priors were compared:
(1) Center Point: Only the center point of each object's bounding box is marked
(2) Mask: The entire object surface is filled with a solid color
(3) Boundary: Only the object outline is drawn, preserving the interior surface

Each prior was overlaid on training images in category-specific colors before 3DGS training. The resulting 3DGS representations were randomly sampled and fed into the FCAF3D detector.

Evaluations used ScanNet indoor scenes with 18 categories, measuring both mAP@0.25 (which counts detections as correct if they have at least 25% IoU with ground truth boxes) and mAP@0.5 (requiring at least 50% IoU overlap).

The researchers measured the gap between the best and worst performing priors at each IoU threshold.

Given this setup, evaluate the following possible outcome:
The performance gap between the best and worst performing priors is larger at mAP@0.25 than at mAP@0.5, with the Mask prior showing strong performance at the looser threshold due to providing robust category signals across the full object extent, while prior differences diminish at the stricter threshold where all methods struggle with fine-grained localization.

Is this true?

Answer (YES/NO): NO